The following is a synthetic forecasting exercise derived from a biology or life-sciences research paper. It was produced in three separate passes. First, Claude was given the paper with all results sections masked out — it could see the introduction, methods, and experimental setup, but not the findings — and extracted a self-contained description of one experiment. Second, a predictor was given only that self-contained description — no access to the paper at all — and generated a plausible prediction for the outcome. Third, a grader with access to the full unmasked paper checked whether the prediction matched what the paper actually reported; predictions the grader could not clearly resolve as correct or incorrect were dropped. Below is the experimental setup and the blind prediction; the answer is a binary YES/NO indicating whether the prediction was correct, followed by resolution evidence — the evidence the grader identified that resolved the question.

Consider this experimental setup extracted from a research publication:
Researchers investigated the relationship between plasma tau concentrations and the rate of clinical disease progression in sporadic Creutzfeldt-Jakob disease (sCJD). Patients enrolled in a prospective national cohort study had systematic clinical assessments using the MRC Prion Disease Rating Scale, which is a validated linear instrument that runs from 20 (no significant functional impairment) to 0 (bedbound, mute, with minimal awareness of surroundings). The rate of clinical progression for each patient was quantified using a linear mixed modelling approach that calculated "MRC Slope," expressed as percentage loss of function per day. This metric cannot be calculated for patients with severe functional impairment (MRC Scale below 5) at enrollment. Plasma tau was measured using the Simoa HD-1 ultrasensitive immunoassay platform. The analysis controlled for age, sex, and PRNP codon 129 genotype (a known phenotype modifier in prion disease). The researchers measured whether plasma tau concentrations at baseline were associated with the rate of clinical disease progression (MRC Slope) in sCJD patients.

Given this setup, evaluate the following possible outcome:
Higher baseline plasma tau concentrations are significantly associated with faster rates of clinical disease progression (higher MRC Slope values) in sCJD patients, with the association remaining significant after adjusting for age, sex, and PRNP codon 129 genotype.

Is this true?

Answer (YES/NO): YES